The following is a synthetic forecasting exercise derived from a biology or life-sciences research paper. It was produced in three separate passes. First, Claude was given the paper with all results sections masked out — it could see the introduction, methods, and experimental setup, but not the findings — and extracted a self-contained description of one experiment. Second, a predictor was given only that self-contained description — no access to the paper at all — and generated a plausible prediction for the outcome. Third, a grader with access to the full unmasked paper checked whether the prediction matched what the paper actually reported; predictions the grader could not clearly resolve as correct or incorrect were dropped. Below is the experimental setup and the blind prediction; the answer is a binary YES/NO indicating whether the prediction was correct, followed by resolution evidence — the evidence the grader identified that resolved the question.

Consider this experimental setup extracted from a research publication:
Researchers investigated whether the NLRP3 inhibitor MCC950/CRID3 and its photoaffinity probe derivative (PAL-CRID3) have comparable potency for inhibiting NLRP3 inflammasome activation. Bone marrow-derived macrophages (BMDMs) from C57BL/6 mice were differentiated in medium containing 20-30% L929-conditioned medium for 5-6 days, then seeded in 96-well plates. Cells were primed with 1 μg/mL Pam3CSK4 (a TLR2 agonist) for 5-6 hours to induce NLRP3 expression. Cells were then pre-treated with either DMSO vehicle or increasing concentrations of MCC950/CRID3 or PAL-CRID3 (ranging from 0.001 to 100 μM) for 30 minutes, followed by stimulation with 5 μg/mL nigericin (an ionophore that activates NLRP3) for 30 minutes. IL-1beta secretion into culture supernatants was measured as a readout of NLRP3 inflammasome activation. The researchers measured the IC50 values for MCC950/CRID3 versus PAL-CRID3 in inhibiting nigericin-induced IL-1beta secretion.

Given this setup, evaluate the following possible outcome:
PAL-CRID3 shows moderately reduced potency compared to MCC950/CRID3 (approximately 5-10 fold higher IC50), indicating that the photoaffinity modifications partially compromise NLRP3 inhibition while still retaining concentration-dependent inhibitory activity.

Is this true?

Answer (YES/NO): YES